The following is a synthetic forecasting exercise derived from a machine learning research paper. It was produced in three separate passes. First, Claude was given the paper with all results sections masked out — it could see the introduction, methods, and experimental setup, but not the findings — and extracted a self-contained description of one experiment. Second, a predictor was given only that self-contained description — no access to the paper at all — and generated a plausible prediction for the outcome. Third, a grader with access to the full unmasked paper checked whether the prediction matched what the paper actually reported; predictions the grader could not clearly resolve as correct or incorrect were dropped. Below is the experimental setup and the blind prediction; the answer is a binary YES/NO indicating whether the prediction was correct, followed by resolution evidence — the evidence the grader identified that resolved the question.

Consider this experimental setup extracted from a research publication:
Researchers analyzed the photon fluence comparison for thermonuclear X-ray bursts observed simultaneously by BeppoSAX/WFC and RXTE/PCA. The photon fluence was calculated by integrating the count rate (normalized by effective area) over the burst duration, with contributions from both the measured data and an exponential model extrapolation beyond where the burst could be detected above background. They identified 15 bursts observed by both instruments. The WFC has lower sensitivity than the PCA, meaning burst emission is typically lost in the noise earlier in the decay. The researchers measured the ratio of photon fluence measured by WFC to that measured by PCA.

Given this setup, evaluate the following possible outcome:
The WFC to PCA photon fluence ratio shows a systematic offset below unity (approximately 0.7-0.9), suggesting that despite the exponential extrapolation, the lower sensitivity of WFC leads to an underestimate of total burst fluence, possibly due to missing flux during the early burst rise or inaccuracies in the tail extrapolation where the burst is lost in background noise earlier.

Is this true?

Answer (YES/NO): YES